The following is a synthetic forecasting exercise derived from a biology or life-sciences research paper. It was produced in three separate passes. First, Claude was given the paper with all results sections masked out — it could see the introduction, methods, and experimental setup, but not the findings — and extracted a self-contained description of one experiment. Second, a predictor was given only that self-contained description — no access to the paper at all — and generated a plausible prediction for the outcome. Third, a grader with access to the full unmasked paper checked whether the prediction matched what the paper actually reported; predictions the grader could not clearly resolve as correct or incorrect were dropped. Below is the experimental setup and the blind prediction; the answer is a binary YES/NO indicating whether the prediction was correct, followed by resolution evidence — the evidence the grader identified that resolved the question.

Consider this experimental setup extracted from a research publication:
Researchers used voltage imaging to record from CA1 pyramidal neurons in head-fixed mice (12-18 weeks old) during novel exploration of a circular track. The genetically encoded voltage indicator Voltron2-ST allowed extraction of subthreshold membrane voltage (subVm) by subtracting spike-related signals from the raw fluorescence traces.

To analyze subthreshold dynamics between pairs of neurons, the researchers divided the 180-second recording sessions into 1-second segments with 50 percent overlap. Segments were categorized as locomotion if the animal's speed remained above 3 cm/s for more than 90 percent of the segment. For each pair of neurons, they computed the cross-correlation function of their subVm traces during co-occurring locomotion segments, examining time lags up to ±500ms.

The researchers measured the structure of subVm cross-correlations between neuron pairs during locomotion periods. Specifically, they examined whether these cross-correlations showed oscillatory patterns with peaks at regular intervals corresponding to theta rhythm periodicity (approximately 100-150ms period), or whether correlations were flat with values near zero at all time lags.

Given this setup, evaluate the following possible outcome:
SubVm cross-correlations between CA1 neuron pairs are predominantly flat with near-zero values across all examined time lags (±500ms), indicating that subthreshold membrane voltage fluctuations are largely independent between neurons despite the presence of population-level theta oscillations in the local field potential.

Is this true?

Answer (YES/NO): NO